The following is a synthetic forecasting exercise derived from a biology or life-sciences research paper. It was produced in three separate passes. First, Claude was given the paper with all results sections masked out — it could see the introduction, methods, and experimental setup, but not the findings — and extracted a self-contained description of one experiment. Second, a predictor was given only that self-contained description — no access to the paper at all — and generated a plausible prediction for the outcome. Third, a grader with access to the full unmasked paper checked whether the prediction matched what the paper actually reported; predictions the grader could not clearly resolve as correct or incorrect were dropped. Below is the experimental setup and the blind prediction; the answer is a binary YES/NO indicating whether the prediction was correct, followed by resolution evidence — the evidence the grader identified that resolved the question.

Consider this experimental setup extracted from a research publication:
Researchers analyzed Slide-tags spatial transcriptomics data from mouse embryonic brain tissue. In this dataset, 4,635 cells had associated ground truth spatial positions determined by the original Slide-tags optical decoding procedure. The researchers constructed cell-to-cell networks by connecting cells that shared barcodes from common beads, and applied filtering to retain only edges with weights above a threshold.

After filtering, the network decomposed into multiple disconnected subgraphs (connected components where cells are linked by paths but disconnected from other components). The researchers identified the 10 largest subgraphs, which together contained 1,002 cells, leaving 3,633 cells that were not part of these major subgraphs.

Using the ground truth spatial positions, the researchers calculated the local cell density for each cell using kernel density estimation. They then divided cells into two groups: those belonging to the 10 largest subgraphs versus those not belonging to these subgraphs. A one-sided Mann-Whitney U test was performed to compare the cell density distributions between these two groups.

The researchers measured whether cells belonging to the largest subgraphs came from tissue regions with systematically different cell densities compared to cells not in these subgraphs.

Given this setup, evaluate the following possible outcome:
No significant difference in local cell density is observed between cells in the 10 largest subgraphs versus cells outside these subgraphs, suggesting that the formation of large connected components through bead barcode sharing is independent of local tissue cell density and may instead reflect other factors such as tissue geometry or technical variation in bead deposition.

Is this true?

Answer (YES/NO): NO